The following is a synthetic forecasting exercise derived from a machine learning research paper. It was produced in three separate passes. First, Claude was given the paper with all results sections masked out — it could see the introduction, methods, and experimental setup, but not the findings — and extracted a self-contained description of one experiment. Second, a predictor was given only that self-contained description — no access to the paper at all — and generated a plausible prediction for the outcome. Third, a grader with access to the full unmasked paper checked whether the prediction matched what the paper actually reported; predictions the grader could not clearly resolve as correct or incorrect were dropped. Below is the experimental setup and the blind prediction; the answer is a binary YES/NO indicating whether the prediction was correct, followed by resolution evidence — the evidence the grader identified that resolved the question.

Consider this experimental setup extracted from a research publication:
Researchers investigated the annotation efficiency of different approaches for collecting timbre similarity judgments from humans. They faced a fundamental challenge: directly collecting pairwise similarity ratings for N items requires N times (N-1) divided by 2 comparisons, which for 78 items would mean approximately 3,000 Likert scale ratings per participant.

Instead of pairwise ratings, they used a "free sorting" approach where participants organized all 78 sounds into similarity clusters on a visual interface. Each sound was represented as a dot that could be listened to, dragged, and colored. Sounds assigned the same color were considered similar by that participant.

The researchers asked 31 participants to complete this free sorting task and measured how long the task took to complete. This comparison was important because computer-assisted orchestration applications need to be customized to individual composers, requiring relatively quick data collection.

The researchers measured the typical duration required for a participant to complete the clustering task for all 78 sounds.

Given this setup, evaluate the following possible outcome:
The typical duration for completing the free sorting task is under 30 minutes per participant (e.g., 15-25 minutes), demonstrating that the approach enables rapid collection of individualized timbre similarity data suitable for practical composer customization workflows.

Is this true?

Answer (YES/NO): NO